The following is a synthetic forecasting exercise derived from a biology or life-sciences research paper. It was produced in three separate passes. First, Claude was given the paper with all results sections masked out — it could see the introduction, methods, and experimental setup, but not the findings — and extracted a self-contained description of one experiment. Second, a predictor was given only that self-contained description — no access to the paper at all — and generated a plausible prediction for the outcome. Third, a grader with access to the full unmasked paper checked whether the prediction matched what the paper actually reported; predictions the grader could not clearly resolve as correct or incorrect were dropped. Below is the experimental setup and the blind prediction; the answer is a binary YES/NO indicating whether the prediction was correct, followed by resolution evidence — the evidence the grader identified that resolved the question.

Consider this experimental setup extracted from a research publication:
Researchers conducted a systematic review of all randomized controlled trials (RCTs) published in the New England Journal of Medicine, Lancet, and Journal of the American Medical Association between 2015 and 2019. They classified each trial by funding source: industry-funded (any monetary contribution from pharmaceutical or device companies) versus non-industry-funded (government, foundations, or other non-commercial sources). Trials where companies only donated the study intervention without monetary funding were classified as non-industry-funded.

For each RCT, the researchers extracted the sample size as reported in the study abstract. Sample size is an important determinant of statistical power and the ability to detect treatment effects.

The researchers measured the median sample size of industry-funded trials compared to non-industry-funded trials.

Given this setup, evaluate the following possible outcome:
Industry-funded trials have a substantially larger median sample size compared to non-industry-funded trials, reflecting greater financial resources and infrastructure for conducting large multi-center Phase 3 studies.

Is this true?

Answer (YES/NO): NO